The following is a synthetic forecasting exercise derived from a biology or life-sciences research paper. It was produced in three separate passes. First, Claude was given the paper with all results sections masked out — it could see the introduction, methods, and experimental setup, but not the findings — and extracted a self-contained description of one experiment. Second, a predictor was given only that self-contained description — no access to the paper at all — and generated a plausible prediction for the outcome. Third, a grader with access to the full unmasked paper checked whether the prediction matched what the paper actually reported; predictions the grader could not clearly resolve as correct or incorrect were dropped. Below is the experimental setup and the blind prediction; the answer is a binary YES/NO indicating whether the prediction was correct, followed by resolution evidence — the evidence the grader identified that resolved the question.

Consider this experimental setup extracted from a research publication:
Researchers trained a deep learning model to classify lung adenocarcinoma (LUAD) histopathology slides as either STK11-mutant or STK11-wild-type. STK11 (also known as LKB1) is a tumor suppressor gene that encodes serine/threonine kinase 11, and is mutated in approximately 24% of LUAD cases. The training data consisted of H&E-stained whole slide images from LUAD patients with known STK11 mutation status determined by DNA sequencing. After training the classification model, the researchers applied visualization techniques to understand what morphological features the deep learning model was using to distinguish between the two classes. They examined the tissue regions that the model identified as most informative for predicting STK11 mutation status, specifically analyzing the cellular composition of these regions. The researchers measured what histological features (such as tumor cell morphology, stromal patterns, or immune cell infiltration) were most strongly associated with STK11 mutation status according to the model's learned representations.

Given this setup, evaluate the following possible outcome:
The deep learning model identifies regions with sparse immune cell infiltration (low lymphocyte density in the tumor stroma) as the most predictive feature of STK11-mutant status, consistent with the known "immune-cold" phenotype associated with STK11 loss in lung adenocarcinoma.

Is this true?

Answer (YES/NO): YES